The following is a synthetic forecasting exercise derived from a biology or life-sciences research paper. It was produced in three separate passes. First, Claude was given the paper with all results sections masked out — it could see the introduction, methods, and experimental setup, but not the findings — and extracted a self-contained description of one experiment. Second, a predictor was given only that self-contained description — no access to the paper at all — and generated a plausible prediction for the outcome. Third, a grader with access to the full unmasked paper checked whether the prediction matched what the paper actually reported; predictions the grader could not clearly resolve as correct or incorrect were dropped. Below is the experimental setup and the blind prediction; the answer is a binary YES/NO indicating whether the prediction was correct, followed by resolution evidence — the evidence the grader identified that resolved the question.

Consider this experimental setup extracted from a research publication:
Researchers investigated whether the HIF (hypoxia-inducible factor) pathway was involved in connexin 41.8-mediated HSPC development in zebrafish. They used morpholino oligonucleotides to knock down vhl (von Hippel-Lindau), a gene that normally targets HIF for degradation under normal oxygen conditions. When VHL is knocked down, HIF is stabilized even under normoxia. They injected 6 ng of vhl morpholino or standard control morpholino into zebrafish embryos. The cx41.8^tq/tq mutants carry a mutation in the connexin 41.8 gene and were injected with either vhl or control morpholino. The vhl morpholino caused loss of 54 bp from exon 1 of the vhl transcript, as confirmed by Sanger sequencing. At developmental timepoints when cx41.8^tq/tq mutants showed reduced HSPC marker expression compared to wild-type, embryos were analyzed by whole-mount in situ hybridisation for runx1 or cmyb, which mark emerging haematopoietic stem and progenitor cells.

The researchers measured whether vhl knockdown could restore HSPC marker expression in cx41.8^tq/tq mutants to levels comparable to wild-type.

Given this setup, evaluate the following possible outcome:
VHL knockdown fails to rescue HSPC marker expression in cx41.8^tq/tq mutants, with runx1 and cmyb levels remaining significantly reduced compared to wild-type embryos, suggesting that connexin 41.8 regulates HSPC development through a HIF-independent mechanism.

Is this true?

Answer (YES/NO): NO